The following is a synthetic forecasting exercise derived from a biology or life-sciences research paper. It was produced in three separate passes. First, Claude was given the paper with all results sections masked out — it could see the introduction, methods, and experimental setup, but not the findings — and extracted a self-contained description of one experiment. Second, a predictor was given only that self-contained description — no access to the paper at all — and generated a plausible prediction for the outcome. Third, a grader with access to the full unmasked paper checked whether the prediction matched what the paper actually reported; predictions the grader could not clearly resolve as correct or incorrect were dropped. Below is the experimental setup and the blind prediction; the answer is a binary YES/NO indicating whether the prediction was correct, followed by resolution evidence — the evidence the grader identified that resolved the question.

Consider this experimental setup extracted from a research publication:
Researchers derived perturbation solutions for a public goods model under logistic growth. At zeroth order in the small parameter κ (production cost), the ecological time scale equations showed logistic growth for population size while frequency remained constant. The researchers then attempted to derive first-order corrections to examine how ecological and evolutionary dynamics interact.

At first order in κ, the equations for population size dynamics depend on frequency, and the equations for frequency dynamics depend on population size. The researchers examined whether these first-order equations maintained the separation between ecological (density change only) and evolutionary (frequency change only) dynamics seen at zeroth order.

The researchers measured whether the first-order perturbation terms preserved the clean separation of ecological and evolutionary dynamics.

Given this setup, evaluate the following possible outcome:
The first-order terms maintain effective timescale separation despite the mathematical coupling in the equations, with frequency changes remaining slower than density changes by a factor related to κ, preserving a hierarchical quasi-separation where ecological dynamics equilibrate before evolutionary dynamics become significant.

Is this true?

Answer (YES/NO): NO